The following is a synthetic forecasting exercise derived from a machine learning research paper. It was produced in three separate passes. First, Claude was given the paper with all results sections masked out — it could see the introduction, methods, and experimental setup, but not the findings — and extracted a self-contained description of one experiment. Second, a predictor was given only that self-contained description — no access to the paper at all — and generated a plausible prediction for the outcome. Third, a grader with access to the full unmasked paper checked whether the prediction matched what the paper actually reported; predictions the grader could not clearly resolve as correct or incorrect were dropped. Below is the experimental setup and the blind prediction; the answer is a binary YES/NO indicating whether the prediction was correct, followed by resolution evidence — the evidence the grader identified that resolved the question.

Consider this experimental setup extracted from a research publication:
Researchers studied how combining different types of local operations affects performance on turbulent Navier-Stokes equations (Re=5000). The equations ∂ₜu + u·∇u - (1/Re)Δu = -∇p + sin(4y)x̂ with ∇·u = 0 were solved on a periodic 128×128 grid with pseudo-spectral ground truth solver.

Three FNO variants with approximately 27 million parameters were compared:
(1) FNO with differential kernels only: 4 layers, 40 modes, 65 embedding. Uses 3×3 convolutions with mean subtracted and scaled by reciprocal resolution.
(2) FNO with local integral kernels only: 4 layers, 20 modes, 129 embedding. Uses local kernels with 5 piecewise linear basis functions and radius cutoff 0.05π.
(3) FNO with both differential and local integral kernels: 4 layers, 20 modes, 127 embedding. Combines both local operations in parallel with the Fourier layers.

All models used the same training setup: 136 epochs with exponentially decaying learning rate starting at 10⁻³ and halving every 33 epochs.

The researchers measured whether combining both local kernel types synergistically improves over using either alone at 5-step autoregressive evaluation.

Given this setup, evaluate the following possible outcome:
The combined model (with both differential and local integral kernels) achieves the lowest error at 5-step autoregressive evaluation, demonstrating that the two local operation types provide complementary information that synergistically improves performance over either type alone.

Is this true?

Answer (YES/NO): YES